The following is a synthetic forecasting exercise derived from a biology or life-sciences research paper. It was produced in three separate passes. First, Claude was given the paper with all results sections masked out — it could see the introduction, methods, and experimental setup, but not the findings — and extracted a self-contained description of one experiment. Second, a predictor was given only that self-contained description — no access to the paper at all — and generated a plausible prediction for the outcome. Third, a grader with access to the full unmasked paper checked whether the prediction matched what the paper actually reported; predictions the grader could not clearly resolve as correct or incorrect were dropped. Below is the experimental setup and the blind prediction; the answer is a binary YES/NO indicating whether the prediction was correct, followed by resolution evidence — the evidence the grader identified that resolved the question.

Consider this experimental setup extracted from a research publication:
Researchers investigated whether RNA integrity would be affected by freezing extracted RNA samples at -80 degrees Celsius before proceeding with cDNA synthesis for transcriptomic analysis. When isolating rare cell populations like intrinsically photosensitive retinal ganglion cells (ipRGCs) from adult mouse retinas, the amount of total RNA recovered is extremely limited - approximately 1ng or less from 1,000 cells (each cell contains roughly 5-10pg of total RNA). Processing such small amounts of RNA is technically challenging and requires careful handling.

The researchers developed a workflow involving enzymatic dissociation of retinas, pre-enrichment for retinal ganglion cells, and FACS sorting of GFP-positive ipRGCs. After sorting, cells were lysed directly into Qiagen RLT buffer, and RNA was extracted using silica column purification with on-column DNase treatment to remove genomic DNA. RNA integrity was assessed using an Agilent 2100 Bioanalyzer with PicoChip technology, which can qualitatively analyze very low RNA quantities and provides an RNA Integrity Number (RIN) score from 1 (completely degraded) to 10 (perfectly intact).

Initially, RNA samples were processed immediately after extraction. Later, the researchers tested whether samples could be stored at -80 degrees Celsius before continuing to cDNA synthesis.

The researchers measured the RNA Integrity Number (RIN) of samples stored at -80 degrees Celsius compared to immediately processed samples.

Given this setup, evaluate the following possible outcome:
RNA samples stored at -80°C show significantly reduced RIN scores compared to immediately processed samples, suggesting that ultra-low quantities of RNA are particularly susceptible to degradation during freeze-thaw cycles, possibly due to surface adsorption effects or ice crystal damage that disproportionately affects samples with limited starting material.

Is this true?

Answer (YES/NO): NO